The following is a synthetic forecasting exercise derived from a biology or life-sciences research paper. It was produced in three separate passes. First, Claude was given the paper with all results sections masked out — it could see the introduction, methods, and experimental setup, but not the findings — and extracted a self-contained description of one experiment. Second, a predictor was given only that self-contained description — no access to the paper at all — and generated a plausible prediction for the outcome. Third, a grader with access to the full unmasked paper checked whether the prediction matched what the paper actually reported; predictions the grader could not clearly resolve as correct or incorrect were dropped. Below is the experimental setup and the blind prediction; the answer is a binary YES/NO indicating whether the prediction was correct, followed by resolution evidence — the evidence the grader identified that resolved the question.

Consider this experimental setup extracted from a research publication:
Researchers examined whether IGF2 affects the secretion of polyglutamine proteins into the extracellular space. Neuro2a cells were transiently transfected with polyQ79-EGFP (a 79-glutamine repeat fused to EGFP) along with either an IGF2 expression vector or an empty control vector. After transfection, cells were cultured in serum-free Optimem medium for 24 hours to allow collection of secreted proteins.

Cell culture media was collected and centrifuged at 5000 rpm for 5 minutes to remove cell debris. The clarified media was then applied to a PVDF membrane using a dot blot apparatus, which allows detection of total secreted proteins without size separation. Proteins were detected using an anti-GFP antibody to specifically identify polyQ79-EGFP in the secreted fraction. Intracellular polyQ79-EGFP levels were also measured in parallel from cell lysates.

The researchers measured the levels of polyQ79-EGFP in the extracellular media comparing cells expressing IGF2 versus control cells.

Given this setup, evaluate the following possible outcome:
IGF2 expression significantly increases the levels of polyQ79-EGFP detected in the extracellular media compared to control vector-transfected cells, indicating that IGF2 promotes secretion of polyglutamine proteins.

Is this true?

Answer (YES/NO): YES